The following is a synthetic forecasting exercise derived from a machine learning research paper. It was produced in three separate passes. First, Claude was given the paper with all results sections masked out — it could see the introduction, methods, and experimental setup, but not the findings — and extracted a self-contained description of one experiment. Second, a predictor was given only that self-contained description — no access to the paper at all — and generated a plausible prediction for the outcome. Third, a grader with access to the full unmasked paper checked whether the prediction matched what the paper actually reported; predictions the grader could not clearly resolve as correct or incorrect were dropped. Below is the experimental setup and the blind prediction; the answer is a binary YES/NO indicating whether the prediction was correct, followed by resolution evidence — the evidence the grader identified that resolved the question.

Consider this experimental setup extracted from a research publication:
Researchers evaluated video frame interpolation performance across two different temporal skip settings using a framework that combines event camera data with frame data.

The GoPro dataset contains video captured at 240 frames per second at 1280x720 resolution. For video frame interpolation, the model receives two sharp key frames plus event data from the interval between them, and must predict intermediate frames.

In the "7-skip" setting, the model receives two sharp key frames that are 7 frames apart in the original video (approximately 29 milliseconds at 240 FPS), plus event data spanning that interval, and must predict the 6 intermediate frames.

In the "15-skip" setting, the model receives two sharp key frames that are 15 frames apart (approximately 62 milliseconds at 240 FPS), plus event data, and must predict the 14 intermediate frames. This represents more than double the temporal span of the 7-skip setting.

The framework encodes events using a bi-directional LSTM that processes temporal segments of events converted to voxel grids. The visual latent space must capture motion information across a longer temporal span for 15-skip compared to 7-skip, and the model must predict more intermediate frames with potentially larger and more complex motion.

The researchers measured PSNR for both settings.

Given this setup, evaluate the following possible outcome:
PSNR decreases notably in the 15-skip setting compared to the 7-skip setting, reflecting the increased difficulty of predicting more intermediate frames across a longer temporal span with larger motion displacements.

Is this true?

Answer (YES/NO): YES